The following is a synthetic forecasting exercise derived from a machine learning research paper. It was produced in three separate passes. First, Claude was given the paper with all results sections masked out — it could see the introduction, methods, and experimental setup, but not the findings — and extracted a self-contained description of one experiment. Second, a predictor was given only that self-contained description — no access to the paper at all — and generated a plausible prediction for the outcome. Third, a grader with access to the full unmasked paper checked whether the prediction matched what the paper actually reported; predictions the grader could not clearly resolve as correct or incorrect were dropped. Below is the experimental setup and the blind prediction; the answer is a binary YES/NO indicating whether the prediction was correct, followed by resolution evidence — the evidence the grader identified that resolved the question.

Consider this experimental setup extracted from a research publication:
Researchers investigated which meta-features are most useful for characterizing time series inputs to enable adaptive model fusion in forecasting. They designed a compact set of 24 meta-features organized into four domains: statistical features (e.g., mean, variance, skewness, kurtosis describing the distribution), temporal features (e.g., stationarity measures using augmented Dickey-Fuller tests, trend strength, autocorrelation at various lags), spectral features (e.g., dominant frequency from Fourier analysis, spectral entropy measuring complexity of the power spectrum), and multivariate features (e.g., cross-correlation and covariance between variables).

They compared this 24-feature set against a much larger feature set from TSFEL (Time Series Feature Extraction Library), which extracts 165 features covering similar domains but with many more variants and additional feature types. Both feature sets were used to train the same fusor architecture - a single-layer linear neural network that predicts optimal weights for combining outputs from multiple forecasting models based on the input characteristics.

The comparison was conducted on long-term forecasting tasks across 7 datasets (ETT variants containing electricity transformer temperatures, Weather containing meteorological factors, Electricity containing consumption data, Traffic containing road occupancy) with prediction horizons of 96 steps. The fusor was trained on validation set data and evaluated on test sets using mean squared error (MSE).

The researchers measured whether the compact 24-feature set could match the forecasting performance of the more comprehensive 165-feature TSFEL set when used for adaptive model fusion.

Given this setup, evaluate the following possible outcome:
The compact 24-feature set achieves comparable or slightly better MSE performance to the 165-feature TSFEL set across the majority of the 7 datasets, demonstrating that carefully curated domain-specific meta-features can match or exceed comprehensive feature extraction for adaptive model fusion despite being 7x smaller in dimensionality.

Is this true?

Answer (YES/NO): NO